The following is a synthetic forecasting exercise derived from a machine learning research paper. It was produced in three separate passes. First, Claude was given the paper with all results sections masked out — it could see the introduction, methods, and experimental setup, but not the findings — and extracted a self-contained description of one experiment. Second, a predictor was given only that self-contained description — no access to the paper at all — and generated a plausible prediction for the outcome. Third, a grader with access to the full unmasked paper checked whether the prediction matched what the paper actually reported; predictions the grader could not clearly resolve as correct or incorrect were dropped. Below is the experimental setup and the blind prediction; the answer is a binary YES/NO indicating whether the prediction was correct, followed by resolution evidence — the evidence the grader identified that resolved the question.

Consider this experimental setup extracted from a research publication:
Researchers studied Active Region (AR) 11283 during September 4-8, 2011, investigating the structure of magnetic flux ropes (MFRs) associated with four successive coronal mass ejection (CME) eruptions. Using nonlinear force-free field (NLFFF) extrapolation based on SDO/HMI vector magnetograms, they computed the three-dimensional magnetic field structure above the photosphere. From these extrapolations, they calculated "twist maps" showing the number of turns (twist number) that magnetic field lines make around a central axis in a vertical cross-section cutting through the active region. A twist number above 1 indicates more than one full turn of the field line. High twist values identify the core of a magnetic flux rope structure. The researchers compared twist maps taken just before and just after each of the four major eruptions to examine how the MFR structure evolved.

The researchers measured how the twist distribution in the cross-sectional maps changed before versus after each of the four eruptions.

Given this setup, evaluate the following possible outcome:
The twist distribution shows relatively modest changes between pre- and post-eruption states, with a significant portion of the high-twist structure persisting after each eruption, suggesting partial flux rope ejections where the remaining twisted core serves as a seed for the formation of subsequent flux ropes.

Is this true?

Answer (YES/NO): NO